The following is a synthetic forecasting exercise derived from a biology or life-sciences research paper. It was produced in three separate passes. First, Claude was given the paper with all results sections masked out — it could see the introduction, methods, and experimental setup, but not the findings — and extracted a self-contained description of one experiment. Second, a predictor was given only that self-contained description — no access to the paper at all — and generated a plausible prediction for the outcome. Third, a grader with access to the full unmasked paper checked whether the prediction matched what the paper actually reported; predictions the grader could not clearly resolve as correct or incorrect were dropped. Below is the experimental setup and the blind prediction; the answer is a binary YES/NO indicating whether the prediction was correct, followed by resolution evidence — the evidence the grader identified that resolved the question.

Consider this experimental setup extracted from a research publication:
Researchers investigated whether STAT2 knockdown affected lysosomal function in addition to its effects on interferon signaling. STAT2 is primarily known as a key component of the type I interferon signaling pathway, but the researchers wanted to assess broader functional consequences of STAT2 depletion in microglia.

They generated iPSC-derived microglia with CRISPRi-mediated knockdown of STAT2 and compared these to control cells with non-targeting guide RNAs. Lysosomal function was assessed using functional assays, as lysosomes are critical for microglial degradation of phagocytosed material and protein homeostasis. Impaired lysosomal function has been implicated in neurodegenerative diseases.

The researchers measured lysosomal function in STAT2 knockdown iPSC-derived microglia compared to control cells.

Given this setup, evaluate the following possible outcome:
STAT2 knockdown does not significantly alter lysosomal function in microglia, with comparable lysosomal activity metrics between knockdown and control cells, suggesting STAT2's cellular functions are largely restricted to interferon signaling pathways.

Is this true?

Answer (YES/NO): NO